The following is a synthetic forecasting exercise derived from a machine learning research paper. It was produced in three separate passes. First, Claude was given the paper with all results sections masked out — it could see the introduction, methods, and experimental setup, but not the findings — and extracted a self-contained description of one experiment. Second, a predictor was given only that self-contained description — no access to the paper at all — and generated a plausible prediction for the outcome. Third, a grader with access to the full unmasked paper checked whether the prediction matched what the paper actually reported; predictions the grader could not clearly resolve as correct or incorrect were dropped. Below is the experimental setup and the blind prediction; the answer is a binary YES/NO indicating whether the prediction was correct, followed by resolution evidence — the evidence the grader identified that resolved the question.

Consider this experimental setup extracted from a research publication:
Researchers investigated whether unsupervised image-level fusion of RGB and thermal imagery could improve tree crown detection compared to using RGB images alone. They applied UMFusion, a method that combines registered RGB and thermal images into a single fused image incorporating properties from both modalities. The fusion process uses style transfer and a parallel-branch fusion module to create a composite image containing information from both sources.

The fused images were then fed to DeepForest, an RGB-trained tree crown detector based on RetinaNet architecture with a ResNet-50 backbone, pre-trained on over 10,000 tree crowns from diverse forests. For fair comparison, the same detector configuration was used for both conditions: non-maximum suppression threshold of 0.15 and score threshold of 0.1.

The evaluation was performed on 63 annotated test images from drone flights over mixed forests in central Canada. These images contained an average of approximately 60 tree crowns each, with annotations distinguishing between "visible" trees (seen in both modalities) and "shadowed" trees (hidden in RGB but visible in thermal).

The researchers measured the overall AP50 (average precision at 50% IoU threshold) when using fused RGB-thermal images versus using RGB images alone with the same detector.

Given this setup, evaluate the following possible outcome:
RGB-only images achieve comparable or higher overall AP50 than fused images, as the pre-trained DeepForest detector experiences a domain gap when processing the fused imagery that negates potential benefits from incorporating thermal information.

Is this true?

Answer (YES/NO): YES